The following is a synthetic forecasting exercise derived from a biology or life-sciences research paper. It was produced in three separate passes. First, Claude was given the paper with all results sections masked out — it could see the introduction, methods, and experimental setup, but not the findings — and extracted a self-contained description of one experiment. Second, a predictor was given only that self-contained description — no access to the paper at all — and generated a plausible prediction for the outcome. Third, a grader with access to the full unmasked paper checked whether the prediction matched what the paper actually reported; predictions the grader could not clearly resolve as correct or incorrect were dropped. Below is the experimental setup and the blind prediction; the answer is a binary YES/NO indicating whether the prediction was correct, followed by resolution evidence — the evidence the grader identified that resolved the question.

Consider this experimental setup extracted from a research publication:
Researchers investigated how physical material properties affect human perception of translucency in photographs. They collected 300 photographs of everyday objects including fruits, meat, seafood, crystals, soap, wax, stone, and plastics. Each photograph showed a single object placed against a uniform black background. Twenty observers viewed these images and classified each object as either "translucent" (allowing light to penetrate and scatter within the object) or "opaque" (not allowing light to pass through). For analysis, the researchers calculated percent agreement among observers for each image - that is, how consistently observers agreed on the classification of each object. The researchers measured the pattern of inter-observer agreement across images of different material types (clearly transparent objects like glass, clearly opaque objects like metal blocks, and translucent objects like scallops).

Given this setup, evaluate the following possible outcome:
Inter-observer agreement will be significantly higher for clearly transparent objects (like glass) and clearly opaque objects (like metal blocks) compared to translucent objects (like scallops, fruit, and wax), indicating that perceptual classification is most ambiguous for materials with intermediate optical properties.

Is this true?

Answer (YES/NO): YES